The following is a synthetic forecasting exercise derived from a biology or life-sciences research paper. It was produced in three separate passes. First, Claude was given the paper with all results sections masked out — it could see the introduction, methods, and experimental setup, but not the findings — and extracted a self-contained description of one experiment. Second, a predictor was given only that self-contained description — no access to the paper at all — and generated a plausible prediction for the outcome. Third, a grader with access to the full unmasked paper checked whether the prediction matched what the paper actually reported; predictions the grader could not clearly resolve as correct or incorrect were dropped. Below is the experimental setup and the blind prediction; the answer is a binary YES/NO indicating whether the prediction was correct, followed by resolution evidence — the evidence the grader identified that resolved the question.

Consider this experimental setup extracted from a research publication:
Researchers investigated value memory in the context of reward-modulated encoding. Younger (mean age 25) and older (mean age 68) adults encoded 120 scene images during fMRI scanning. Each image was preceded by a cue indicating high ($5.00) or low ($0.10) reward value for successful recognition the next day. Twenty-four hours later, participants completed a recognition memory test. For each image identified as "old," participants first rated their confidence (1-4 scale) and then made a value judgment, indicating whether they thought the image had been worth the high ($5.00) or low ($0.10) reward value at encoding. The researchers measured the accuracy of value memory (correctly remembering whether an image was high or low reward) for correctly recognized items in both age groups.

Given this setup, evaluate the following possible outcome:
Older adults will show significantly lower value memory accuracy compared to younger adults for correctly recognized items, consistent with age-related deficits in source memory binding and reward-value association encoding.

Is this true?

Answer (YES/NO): NO